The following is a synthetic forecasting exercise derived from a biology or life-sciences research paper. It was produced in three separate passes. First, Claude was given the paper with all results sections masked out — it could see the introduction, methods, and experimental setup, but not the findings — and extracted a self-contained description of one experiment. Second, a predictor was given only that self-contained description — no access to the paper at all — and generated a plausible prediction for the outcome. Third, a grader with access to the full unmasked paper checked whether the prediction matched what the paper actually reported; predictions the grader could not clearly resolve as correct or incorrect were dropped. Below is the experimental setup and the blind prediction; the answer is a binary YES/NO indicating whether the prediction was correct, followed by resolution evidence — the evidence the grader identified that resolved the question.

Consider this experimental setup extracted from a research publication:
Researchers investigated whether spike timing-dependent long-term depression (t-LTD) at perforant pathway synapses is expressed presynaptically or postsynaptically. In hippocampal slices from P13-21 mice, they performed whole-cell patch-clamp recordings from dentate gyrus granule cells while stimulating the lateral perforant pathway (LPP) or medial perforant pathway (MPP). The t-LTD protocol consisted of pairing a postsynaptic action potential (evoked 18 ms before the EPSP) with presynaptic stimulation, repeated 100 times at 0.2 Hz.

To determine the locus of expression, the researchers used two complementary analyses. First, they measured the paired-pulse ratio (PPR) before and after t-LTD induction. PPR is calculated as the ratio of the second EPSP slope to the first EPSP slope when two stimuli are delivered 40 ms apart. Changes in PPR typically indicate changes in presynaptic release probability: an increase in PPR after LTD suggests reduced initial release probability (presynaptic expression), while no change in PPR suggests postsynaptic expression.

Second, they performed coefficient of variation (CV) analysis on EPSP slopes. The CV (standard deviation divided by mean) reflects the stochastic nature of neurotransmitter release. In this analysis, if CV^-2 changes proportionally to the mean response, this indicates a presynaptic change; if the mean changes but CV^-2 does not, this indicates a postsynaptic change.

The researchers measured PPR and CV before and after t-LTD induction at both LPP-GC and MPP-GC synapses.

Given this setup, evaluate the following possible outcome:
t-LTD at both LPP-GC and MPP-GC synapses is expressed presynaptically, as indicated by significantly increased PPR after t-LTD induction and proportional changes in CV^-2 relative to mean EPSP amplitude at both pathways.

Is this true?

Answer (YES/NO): YES